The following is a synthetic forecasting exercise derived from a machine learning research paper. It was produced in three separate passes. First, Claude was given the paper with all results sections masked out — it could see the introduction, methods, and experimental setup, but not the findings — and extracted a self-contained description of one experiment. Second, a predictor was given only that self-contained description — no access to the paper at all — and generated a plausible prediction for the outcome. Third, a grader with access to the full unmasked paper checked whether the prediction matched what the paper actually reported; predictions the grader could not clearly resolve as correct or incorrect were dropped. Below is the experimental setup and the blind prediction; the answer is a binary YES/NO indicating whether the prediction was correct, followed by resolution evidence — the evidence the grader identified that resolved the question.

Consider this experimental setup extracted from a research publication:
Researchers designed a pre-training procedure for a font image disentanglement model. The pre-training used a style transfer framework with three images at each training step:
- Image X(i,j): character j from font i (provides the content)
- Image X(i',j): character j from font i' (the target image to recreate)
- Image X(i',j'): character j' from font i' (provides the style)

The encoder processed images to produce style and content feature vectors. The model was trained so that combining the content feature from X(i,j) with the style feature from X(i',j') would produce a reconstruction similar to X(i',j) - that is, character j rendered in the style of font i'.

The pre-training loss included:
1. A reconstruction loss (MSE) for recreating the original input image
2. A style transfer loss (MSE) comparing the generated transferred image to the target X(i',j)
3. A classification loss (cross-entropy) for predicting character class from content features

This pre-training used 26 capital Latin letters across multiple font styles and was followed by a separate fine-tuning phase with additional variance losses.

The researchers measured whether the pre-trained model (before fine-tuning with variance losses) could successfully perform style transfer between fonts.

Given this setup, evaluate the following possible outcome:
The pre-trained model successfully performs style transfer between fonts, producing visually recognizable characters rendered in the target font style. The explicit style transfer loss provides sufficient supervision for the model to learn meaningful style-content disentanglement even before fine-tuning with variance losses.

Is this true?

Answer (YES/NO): NO